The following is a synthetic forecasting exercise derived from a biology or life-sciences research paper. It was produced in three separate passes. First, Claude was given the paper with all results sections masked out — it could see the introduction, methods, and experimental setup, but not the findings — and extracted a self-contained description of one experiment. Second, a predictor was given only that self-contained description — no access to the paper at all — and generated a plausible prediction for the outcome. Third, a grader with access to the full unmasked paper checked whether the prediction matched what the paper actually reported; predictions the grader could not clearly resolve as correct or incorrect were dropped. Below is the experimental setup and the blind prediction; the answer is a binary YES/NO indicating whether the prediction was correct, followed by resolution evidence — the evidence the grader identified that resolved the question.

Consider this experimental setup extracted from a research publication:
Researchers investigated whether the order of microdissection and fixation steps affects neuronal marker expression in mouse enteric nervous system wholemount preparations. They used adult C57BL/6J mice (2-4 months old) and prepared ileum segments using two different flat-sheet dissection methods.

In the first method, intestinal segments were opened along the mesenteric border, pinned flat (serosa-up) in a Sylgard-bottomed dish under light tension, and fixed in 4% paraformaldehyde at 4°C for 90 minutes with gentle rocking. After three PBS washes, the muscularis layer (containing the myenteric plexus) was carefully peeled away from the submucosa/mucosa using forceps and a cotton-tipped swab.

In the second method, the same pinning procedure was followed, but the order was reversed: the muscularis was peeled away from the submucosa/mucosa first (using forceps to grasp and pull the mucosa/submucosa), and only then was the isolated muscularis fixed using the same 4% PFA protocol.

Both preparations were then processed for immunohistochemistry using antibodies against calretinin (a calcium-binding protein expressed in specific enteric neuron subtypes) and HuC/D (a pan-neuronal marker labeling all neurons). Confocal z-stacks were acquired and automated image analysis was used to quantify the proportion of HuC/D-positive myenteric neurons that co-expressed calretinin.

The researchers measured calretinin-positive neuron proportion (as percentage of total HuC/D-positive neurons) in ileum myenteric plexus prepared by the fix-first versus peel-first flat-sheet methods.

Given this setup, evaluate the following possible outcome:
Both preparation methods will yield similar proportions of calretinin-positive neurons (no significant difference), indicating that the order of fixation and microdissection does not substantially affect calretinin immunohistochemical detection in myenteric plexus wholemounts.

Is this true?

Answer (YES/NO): YES